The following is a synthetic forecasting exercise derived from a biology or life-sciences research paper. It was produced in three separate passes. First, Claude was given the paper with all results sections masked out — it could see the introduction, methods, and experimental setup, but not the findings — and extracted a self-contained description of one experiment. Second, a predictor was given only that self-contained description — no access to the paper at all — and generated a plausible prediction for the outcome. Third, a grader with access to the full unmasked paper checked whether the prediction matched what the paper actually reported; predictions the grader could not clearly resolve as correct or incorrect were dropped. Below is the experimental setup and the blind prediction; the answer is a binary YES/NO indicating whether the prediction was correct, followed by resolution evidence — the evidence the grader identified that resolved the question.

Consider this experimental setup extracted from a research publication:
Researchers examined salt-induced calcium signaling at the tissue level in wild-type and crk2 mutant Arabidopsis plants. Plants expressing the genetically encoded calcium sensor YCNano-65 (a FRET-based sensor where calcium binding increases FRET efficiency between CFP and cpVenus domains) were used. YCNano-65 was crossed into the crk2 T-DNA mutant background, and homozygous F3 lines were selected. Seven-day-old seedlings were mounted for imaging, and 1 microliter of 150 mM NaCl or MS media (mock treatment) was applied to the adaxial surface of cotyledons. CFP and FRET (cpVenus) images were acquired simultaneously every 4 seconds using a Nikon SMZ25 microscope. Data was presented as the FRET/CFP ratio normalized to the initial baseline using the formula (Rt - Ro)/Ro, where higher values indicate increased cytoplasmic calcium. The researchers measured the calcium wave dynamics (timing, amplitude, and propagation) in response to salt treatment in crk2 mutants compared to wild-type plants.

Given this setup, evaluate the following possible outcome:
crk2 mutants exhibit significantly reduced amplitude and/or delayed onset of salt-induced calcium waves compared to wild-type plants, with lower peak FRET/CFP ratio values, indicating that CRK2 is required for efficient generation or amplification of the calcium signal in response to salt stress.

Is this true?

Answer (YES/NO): NO